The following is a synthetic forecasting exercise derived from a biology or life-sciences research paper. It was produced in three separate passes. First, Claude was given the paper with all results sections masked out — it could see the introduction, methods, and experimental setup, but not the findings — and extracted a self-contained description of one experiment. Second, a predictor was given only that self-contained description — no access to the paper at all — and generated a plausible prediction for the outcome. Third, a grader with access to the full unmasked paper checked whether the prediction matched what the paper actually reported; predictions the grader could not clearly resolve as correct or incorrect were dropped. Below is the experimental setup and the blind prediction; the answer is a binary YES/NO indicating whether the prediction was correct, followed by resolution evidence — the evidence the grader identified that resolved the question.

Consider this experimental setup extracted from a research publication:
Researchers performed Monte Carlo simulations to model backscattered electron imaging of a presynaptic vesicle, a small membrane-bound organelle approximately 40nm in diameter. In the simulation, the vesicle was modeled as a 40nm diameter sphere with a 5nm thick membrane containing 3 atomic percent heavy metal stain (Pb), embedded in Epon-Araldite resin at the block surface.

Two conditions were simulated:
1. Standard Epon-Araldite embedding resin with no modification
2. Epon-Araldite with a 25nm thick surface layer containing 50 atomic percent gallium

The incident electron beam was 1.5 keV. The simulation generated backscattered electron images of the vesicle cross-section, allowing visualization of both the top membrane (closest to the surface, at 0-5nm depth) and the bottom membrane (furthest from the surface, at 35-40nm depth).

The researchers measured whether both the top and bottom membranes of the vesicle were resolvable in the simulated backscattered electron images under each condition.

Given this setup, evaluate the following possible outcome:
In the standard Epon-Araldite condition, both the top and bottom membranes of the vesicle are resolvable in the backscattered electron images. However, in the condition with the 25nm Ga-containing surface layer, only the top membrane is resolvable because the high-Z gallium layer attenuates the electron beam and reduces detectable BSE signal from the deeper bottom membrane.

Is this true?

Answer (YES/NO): NO